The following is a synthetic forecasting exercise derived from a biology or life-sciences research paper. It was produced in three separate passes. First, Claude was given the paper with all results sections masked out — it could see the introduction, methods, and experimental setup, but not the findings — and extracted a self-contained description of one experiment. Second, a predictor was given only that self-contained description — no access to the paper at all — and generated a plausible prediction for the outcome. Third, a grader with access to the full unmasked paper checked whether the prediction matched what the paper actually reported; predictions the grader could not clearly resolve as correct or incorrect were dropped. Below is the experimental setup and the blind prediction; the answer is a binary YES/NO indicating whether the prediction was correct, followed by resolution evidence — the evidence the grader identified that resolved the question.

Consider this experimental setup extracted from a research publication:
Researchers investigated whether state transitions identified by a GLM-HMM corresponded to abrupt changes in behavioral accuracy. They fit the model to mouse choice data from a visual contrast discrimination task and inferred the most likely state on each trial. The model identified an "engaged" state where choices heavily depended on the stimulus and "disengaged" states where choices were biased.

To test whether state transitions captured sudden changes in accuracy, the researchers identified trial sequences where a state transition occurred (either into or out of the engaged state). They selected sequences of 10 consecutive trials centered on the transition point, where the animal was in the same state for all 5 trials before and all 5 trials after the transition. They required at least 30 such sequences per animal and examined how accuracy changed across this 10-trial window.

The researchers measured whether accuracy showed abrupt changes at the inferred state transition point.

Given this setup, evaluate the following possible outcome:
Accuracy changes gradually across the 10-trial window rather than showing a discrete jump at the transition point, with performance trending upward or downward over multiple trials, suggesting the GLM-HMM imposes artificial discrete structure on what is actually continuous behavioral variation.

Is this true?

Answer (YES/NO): NO